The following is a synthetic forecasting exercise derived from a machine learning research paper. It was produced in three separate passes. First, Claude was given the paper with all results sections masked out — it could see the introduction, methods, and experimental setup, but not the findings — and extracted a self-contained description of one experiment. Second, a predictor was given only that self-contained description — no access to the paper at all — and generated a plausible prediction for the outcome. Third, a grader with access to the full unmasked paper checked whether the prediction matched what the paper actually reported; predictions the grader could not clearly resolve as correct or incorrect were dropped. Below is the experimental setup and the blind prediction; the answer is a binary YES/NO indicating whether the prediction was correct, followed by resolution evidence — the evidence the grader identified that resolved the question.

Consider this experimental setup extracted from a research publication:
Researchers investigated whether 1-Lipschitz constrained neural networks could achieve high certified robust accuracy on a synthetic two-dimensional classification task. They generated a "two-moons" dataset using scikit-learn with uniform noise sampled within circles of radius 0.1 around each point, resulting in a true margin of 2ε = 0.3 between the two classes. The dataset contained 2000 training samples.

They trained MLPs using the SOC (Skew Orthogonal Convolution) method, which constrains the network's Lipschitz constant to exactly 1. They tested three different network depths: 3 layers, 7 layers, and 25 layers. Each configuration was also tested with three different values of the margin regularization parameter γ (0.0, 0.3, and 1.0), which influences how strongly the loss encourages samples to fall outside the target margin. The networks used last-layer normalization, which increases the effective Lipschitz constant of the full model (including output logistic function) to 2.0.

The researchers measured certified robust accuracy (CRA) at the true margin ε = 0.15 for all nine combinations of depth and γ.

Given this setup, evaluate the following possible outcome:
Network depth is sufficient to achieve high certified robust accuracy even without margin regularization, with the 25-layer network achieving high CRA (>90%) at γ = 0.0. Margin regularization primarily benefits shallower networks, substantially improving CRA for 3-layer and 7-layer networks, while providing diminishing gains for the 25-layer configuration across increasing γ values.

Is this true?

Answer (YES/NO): NO